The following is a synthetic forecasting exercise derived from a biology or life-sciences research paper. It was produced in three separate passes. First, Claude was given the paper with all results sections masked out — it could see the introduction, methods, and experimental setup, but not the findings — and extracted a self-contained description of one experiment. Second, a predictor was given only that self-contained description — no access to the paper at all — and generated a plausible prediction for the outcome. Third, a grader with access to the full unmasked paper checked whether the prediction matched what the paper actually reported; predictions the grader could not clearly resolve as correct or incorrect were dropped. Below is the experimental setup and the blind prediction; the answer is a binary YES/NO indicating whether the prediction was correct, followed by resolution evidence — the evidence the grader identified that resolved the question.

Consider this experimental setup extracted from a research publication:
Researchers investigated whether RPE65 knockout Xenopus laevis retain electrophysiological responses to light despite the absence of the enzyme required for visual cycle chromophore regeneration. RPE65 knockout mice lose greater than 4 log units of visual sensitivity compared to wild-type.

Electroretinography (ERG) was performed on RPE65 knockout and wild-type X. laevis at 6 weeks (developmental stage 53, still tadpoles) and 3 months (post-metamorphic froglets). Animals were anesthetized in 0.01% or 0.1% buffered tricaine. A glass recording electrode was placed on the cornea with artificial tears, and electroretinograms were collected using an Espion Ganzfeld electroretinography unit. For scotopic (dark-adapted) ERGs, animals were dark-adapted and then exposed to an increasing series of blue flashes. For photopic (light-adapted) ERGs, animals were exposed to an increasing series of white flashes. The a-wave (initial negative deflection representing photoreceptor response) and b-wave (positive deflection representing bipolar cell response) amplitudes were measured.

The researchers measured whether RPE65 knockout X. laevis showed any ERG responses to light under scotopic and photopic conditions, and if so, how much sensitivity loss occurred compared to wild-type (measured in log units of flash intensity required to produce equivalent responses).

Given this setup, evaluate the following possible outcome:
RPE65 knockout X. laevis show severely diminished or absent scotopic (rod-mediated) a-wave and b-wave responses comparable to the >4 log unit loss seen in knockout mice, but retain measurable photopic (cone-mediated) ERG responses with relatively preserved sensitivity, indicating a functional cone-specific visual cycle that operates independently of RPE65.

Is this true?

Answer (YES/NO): NO